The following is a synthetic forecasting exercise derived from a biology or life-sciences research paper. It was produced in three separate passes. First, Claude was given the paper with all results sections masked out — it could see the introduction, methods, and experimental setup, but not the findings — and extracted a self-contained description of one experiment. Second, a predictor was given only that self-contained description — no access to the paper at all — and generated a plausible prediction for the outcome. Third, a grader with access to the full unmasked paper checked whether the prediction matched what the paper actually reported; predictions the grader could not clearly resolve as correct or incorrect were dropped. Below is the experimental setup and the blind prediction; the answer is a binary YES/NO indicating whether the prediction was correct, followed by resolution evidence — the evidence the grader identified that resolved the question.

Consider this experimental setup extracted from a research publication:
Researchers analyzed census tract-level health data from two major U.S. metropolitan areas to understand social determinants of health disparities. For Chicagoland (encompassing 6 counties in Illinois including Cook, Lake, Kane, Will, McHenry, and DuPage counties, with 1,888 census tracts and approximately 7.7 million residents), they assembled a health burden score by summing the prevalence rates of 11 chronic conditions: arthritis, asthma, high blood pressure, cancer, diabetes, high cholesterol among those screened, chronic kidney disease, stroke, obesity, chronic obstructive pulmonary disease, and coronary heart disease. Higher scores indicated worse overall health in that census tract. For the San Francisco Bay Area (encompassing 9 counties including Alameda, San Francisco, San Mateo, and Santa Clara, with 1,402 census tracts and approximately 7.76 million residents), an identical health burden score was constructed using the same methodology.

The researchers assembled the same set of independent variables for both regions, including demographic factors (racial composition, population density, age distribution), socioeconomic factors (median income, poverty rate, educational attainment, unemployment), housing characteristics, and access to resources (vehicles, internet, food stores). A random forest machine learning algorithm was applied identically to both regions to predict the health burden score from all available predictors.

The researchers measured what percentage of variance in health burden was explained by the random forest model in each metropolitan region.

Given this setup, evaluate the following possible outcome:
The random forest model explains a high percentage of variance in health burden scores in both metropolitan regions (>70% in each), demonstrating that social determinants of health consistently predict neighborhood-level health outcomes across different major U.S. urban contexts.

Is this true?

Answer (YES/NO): NO